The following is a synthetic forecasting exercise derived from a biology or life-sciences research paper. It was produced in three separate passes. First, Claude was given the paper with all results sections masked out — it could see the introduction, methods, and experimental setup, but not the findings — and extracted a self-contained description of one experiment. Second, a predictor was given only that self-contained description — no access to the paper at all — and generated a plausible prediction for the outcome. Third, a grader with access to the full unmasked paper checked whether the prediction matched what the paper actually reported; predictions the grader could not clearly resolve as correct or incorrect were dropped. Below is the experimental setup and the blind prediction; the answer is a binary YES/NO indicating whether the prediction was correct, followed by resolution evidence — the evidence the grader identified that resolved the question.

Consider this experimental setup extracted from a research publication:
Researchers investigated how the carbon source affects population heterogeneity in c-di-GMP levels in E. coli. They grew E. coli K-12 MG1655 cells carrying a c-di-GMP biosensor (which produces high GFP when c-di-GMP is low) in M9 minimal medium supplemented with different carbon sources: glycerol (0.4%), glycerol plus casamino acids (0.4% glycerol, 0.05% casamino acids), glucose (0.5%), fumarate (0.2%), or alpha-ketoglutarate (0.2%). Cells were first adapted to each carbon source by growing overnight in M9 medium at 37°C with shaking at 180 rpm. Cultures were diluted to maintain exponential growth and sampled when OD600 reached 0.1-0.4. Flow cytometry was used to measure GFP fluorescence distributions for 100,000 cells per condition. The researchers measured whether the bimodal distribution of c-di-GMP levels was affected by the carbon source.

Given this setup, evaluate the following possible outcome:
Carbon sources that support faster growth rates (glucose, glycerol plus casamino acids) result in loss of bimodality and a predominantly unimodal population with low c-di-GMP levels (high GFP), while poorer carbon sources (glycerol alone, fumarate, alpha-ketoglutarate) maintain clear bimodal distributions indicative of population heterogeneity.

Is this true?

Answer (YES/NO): NO